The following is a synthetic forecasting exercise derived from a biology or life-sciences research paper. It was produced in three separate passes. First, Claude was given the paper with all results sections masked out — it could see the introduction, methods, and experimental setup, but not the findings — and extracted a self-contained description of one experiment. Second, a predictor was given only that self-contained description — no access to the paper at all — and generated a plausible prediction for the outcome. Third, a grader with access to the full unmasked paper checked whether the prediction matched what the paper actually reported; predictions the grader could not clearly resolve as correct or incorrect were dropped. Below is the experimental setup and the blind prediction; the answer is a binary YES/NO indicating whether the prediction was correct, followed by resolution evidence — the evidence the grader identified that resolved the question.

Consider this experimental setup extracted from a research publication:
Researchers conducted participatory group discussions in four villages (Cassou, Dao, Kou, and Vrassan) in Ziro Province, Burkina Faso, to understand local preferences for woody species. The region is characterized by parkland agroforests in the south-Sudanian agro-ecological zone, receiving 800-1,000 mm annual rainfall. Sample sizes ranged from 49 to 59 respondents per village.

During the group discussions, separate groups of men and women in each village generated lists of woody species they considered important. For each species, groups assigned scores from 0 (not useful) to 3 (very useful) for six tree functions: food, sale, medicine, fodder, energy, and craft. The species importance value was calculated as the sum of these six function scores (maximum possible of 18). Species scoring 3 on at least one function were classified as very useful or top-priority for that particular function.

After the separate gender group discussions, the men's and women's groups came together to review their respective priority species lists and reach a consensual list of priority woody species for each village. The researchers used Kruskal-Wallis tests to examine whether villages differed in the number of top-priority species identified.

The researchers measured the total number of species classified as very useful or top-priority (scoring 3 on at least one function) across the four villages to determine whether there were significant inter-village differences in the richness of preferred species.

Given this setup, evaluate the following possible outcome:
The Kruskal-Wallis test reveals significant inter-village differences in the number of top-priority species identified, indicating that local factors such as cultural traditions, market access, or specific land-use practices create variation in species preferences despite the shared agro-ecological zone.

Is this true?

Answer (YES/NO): NO